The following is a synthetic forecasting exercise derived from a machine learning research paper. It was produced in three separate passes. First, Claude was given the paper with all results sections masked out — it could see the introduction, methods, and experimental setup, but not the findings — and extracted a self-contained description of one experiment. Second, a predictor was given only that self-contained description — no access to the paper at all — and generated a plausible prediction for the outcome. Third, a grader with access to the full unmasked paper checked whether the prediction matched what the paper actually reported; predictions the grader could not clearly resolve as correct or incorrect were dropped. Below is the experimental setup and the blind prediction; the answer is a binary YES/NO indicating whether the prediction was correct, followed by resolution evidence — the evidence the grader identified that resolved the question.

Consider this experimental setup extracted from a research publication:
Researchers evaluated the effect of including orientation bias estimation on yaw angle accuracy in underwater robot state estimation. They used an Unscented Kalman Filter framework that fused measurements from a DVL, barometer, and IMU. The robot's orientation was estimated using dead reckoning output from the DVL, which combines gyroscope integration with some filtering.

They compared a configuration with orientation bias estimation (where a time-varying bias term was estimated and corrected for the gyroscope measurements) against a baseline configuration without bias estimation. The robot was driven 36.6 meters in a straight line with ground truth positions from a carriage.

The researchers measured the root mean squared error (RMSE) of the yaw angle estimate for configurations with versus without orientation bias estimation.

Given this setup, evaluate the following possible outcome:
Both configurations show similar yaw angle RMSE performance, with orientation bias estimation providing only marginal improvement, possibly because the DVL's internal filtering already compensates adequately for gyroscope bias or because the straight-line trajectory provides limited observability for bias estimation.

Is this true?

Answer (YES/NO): NO